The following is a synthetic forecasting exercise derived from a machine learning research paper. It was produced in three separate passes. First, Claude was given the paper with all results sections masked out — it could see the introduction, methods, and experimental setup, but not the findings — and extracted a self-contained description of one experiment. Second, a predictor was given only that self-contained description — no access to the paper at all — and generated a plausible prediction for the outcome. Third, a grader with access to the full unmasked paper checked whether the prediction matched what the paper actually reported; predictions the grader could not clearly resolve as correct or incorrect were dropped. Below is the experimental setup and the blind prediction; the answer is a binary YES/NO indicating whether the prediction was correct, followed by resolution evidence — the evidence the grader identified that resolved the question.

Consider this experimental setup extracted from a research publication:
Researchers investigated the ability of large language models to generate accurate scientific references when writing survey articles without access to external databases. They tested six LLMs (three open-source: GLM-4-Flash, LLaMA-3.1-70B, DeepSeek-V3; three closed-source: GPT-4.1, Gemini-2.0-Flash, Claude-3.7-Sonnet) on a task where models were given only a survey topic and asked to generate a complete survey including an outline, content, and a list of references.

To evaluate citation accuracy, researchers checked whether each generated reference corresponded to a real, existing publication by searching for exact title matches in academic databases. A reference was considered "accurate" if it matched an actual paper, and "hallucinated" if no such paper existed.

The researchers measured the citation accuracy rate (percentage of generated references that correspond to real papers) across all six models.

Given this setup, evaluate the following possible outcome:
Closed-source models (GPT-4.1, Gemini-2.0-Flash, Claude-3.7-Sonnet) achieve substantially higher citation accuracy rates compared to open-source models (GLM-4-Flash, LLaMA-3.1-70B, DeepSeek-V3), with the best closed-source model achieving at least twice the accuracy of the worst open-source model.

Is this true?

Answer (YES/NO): NO